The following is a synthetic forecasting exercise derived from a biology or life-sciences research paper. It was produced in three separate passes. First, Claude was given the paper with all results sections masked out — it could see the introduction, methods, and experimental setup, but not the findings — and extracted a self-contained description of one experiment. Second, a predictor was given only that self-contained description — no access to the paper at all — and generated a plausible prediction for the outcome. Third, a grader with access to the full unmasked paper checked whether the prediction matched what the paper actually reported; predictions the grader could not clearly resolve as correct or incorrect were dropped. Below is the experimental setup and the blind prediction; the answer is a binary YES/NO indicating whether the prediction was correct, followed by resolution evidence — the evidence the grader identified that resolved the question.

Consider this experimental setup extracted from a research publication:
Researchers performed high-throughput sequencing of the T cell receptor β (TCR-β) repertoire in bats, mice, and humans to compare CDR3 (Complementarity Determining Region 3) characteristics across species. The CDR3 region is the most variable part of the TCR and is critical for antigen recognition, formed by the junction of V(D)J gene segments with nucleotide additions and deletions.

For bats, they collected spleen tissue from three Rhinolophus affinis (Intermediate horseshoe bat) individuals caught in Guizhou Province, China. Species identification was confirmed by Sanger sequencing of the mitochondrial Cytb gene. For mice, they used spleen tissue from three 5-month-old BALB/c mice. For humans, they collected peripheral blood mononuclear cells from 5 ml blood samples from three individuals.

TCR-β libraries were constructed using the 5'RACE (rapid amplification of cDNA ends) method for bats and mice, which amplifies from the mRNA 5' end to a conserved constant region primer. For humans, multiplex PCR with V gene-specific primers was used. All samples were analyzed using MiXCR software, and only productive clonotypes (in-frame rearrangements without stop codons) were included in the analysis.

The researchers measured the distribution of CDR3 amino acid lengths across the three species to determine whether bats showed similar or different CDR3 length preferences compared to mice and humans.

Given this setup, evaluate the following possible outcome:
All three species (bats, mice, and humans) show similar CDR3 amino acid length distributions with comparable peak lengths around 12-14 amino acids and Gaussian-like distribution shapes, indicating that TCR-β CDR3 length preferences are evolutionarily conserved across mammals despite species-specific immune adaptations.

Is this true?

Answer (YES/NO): NO